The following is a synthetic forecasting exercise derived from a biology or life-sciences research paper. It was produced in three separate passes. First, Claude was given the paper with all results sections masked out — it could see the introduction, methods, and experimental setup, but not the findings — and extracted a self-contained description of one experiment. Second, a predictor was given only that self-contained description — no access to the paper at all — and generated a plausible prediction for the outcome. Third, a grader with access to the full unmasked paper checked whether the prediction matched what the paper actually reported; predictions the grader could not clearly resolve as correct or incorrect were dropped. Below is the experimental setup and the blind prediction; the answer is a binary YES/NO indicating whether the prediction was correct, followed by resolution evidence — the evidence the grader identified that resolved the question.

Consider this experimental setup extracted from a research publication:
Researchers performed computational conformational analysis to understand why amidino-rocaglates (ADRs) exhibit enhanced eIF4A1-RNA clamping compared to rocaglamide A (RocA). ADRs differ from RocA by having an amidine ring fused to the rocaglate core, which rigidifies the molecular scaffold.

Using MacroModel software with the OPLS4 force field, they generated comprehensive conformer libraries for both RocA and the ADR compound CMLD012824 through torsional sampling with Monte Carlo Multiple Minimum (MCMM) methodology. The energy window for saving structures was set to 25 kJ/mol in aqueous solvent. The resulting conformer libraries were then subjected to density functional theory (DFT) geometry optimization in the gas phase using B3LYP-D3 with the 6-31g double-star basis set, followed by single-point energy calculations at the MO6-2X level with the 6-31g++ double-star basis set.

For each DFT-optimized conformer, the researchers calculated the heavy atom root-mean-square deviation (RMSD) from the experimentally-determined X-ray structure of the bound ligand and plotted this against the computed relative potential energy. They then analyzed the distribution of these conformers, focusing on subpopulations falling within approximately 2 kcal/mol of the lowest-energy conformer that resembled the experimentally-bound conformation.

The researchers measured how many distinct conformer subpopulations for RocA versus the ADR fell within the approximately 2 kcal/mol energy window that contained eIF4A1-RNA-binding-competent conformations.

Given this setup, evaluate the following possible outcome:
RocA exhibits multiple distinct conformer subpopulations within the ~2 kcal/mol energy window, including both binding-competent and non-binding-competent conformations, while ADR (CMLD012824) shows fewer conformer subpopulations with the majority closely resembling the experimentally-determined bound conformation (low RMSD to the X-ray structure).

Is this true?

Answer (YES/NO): YES